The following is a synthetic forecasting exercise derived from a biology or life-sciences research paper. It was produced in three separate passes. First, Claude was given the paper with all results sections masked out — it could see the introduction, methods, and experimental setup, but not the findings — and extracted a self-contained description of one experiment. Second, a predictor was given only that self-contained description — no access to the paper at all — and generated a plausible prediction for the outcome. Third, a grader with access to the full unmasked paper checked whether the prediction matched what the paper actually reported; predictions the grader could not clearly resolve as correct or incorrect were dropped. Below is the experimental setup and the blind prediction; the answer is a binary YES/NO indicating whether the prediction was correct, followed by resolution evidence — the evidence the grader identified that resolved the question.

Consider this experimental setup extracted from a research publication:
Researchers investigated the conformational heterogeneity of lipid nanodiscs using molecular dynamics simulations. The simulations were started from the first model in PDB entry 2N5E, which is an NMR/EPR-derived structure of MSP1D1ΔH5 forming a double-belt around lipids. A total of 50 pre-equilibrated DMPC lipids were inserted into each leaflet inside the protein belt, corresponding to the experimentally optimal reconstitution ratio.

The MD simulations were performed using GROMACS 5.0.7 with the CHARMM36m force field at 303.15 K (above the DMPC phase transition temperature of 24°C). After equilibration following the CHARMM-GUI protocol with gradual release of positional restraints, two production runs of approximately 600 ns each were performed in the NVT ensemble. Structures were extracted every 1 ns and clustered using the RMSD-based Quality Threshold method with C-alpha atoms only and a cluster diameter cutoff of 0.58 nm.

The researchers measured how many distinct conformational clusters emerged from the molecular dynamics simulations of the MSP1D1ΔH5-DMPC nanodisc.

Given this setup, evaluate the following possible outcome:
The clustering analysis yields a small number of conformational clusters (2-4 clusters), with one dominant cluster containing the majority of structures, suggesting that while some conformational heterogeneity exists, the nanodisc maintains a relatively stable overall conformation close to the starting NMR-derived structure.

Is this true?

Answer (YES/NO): NO